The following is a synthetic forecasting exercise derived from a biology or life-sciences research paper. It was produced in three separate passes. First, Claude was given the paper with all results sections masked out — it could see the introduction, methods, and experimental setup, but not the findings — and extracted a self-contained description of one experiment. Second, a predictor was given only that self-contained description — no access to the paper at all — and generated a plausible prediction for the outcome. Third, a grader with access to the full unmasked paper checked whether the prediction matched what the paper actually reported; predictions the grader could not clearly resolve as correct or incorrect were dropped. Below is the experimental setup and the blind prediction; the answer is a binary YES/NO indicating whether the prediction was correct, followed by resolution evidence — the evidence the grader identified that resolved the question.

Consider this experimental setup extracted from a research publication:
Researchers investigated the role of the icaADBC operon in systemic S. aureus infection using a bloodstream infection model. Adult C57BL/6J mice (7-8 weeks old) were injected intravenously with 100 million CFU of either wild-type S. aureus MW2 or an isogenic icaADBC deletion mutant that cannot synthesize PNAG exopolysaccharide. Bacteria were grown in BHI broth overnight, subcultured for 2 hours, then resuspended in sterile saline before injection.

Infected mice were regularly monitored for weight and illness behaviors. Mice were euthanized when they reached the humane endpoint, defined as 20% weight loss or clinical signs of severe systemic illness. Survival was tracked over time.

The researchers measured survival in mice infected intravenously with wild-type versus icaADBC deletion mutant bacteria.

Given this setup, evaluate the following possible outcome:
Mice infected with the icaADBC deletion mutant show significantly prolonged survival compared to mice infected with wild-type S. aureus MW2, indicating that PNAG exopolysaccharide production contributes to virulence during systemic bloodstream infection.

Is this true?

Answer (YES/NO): NO